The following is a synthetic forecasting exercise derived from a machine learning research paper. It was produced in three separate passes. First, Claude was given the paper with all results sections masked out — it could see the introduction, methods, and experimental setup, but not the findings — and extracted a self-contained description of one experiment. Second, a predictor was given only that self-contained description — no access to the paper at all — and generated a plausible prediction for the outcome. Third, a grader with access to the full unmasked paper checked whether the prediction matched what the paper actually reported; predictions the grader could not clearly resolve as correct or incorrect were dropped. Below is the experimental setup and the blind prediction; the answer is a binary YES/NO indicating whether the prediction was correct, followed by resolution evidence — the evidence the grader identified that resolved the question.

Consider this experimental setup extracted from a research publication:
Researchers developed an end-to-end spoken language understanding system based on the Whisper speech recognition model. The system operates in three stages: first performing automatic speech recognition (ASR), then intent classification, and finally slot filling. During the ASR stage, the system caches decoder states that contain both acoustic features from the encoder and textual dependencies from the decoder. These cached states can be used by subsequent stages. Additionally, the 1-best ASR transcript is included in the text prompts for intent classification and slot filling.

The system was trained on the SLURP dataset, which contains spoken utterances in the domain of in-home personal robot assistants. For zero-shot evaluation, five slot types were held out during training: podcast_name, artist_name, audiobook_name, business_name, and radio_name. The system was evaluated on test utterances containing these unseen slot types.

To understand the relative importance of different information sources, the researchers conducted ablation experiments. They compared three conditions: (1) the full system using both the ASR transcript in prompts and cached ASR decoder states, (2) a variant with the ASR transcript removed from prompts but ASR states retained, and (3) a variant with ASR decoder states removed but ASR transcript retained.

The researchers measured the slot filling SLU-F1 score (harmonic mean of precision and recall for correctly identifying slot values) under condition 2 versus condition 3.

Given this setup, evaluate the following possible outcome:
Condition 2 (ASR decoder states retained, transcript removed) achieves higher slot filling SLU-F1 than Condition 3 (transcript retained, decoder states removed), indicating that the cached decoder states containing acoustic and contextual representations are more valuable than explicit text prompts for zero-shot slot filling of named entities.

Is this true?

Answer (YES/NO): YES